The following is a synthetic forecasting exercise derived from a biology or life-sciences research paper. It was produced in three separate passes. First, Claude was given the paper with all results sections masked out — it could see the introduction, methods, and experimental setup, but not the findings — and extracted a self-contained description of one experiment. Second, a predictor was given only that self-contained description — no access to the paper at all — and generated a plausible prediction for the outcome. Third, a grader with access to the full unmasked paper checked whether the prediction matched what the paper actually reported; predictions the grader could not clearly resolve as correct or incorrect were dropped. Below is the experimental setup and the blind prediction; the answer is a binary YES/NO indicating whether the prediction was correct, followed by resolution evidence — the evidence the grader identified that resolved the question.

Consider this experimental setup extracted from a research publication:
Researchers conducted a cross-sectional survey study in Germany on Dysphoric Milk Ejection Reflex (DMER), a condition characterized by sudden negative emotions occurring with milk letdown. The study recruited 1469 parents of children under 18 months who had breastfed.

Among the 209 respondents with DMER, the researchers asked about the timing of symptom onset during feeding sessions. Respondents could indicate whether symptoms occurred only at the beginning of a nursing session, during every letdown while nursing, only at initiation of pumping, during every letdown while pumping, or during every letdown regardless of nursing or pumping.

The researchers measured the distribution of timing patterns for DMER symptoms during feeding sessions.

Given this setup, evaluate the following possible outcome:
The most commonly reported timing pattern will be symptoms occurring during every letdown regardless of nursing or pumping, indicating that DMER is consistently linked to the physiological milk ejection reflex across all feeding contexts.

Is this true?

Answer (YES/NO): NO